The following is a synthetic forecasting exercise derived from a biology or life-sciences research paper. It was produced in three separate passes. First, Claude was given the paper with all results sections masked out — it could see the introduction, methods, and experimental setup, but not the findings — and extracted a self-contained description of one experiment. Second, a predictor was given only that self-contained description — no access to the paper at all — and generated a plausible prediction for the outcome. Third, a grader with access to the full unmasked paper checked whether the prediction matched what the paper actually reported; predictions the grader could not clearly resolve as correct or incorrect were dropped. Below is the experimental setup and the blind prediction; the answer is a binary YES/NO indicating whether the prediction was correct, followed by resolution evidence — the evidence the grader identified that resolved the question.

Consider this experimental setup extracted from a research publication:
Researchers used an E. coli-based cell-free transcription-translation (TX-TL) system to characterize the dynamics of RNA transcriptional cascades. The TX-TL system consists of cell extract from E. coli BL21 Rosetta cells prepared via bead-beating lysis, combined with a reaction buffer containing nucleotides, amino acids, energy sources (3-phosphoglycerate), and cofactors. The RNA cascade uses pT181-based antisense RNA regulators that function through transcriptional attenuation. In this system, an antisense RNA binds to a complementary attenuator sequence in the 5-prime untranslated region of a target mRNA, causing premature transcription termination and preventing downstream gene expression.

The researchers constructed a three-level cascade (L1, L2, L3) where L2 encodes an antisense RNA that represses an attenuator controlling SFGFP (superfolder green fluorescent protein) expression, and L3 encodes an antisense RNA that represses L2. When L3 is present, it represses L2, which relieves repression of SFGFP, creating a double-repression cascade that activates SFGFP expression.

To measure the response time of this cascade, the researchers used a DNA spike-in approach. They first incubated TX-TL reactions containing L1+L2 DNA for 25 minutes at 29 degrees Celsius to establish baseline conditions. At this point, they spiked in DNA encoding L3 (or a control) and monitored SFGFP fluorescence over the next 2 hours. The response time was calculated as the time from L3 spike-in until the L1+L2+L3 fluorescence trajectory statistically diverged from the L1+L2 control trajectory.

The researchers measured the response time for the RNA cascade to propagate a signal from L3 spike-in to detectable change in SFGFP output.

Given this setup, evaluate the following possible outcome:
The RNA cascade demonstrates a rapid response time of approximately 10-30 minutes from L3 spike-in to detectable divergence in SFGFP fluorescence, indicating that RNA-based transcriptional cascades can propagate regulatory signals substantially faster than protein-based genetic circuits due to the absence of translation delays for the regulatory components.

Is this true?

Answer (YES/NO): YES